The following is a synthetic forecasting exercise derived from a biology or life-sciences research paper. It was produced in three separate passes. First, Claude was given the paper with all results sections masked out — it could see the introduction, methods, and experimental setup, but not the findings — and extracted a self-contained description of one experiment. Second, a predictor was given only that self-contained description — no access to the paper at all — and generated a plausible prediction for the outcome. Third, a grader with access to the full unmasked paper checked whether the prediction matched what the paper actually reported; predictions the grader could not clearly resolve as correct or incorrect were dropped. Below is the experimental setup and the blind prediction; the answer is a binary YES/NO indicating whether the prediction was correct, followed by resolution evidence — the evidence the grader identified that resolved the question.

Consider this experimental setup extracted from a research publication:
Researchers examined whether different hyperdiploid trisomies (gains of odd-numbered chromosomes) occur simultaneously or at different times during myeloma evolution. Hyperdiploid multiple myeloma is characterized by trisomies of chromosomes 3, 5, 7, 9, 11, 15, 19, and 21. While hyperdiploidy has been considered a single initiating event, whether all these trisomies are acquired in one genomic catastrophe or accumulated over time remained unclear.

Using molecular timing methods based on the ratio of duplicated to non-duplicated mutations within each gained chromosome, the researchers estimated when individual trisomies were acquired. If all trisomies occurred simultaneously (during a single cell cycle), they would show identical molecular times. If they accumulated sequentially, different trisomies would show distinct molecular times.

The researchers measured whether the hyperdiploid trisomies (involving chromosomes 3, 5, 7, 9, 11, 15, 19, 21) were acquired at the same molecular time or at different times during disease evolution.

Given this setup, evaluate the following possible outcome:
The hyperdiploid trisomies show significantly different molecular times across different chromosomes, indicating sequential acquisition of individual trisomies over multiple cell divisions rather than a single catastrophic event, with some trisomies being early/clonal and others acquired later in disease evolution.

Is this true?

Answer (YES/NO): NO